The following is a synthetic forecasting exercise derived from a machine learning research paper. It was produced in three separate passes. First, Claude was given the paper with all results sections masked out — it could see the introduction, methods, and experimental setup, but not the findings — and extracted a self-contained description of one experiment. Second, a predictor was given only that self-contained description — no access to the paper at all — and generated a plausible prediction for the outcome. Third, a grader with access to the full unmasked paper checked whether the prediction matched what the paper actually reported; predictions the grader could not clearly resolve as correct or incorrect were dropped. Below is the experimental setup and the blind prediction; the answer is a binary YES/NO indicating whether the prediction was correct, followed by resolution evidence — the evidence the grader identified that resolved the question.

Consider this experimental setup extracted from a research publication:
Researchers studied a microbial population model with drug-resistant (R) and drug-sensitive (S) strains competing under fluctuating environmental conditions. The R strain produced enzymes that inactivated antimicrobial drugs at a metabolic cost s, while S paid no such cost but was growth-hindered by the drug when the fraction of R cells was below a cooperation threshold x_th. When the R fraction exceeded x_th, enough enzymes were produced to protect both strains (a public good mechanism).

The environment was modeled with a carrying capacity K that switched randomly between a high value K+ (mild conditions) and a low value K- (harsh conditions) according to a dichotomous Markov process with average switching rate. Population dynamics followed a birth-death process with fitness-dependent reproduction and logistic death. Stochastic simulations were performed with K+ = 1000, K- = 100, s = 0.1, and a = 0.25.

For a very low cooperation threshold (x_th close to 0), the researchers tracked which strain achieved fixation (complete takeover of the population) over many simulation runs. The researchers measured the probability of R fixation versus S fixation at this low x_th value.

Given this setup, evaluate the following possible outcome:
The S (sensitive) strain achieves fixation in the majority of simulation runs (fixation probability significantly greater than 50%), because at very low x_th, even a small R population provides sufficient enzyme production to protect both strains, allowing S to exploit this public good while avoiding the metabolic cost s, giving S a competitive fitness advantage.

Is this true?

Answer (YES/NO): YES